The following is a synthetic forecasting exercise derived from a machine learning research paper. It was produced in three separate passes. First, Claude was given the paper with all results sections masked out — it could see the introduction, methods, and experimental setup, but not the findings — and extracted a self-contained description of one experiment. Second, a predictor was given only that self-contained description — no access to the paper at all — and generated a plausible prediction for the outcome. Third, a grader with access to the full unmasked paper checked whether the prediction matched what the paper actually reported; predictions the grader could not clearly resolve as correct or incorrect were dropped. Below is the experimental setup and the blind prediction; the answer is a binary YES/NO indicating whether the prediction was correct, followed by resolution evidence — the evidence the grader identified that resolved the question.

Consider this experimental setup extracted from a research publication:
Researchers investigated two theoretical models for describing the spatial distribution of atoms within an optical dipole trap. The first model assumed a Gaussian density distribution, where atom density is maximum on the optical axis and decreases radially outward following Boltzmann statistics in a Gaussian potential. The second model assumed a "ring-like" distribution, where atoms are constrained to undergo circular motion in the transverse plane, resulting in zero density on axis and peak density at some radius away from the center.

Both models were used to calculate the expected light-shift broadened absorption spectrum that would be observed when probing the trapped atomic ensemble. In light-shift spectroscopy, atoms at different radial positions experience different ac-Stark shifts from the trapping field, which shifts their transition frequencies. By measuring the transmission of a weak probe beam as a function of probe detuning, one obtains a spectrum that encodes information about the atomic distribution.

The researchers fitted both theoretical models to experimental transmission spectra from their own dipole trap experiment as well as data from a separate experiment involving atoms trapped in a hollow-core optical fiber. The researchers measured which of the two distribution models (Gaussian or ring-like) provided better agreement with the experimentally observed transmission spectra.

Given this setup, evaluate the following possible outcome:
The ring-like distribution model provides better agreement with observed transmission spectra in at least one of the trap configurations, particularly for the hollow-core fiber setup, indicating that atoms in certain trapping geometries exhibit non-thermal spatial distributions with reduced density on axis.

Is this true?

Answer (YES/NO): NO